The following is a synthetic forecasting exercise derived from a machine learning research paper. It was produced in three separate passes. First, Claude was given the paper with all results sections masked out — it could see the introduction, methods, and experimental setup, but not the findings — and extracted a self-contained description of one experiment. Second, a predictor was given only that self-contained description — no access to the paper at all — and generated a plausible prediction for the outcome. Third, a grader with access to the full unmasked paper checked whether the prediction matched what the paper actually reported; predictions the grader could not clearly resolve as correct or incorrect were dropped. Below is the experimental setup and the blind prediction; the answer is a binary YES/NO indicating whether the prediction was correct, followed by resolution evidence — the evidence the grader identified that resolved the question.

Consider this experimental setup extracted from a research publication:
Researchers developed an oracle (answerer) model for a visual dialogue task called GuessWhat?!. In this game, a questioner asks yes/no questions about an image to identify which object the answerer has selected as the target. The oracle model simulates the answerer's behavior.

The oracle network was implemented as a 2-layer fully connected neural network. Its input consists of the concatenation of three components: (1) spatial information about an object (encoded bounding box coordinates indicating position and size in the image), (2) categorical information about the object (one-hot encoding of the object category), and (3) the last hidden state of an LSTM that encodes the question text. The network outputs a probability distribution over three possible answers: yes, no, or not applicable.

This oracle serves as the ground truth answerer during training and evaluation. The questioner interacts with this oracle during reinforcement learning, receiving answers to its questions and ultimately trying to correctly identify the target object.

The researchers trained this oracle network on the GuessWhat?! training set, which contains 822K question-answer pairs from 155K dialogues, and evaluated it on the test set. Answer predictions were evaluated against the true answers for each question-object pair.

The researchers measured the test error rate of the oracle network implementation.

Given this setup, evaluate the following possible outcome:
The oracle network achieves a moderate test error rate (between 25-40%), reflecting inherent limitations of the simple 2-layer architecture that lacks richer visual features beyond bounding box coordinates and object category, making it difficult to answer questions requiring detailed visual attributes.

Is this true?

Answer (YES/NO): NO